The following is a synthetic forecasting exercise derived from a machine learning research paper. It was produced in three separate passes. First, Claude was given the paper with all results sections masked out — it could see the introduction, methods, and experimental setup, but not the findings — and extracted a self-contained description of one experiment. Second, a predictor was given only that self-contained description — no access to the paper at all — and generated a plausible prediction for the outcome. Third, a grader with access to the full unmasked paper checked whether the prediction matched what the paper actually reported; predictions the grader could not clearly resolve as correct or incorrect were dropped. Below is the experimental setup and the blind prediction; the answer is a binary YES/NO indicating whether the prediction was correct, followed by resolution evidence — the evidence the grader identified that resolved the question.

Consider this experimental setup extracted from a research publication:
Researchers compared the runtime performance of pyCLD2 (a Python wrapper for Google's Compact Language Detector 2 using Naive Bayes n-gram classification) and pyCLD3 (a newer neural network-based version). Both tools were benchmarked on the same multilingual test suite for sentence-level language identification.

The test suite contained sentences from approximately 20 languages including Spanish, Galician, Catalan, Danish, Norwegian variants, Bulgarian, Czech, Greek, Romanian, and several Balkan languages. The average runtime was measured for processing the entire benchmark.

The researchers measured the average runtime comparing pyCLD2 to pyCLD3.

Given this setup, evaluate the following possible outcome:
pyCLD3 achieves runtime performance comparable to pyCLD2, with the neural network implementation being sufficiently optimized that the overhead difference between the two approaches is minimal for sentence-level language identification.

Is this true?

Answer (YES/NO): NO